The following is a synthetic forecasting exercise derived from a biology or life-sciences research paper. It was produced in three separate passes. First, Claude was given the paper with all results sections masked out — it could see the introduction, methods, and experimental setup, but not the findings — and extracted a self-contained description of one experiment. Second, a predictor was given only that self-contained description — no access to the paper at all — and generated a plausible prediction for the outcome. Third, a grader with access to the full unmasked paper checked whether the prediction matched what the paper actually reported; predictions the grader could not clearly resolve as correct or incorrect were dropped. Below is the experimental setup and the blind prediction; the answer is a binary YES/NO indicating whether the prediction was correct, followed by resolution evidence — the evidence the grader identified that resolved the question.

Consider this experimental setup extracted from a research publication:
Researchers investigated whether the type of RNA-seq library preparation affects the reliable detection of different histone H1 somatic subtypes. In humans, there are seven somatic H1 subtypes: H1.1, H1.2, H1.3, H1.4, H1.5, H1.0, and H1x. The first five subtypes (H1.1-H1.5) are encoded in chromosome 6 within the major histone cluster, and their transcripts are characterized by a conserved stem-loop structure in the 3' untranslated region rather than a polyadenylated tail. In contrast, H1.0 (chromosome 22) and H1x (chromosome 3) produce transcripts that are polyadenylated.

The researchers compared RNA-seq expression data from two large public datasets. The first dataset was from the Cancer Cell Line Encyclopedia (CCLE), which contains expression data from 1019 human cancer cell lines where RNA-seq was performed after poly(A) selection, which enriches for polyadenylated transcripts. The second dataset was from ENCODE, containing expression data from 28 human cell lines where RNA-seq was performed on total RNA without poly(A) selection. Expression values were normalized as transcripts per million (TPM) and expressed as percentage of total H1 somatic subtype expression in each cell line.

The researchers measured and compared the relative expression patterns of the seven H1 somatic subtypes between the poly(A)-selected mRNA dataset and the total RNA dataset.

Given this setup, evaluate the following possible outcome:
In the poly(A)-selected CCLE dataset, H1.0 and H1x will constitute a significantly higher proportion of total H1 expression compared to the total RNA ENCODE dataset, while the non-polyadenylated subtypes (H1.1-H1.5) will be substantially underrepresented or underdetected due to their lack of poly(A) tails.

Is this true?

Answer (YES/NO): YES